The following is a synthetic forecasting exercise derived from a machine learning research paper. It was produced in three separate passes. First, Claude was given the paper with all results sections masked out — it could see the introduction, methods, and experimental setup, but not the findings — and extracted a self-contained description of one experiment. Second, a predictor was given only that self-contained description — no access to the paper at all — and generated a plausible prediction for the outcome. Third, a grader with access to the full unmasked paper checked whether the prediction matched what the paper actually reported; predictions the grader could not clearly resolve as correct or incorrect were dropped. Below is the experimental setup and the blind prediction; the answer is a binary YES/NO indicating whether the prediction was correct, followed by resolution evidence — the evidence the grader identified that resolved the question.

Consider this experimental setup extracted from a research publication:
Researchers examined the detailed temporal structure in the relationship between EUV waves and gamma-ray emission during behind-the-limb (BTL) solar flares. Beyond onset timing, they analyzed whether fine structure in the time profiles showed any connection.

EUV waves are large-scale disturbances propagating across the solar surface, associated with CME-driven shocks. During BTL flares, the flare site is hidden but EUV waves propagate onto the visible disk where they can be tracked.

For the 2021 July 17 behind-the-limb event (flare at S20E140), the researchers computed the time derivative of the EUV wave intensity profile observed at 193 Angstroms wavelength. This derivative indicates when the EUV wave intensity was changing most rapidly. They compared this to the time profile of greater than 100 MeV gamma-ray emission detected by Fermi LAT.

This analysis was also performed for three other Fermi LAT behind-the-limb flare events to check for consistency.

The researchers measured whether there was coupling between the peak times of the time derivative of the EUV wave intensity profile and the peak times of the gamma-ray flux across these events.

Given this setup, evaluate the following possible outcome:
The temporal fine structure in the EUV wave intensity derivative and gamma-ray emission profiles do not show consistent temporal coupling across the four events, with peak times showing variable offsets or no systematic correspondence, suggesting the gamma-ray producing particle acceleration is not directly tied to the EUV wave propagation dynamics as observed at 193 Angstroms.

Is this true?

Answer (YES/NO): NO